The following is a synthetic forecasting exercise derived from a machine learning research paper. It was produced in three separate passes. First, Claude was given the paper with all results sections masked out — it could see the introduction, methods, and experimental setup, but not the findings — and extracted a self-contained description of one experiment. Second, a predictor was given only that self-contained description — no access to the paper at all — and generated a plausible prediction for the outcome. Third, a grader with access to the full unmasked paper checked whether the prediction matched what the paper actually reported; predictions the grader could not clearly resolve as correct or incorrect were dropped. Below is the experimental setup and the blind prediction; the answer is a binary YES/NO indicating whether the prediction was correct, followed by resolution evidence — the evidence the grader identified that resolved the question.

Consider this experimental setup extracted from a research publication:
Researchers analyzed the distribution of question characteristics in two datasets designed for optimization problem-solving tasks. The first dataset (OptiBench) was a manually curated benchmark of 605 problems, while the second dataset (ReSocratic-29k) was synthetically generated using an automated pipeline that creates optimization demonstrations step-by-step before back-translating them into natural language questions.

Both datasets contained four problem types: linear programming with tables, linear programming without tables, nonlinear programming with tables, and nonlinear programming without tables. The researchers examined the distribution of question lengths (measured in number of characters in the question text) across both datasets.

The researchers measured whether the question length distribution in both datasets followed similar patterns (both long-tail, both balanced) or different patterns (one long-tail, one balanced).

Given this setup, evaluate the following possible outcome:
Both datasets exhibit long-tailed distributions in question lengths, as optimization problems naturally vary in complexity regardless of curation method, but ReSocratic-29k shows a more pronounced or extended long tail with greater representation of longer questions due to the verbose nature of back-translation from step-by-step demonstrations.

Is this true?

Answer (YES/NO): NO